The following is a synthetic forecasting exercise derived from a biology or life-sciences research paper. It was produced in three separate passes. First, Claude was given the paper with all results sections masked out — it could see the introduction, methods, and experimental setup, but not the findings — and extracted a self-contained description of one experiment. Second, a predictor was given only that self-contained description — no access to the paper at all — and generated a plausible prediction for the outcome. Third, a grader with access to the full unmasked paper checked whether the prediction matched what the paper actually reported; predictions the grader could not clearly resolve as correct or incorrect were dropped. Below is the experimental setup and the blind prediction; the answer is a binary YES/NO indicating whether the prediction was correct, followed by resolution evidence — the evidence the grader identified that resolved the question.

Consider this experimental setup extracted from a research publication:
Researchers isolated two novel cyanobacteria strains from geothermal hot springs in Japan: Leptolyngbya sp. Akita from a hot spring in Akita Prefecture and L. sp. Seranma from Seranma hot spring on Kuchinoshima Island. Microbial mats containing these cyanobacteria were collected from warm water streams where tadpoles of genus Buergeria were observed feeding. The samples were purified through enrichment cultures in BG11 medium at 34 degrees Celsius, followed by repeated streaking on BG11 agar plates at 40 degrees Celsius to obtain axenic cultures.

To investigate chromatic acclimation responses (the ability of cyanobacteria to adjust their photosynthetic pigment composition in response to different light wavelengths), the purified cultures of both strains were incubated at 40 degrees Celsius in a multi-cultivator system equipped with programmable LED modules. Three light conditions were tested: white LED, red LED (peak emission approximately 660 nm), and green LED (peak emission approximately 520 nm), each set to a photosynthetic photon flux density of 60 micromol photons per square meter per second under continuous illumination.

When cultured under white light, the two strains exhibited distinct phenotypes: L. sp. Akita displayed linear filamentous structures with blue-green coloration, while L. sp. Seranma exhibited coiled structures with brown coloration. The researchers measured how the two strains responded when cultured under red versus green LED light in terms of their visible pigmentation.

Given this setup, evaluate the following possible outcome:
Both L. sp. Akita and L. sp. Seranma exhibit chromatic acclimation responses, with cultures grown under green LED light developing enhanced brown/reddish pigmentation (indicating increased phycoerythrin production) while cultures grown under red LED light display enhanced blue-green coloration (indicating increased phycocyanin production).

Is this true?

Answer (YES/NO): NO